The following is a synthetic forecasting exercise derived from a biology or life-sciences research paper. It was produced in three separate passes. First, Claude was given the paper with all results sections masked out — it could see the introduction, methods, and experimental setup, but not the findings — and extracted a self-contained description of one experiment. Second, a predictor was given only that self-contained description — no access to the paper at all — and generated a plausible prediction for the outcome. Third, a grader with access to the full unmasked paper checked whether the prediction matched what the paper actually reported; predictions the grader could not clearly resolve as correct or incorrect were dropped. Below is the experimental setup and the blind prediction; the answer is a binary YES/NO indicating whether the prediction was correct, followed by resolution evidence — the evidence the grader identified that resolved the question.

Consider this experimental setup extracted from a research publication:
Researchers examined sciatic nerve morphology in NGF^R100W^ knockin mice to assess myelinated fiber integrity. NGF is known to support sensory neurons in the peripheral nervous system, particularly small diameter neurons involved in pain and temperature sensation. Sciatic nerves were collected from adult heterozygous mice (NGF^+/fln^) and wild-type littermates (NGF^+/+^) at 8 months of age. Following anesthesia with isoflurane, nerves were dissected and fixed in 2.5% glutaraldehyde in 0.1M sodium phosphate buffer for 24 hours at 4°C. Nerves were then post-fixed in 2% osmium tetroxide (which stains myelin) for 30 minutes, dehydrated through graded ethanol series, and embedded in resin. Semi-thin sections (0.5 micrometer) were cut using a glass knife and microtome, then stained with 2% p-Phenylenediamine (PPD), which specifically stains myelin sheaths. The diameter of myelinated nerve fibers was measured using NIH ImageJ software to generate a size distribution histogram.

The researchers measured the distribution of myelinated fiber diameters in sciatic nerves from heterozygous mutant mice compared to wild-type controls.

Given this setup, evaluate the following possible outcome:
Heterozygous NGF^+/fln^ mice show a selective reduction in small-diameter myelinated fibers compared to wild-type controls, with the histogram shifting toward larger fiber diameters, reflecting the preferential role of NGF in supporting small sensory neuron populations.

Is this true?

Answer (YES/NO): NO